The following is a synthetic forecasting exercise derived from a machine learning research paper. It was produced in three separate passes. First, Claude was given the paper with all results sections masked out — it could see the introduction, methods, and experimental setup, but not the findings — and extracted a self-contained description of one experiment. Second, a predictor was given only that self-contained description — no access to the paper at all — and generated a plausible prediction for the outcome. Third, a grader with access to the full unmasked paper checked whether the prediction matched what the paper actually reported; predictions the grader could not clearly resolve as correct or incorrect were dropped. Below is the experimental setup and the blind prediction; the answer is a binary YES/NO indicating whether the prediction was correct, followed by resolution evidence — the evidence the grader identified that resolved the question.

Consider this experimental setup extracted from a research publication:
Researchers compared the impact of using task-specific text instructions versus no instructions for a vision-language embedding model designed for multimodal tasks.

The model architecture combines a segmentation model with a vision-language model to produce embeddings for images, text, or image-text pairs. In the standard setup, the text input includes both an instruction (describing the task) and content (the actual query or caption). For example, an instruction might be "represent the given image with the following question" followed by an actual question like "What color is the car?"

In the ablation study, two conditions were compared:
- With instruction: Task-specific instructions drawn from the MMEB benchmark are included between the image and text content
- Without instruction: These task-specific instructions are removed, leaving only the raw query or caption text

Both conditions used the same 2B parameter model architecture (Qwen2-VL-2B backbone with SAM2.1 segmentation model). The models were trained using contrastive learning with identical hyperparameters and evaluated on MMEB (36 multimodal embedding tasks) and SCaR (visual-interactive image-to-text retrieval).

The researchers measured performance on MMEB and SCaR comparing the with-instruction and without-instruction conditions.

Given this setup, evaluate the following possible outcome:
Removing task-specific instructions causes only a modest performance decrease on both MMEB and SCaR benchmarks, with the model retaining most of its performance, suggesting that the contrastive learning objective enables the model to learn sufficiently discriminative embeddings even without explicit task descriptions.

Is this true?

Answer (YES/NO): NO